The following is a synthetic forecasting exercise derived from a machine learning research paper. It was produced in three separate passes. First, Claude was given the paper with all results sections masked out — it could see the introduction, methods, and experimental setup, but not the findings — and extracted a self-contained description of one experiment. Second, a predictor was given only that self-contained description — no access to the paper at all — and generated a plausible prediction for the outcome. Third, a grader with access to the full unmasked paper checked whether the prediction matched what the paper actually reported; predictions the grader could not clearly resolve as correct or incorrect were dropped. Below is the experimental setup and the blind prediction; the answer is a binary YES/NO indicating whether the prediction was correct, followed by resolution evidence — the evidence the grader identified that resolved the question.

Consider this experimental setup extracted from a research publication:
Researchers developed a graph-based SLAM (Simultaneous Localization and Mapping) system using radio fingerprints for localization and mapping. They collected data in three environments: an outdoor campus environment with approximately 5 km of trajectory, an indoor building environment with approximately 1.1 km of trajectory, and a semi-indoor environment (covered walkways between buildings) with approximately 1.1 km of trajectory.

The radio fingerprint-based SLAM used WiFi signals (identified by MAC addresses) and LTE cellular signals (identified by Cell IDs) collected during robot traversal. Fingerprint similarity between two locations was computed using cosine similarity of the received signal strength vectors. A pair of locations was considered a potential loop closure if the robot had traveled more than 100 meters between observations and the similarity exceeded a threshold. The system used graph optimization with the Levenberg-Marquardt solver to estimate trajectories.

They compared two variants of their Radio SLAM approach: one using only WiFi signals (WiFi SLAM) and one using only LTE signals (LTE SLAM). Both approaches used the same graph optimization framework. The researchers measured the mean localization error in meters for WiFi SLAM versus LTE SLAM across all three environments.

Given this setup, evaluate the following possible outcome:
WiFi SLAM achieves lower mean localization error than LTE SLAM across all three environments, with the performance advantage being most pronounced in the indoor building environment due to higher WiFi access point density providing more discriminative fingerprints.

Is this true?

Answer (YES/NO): NO